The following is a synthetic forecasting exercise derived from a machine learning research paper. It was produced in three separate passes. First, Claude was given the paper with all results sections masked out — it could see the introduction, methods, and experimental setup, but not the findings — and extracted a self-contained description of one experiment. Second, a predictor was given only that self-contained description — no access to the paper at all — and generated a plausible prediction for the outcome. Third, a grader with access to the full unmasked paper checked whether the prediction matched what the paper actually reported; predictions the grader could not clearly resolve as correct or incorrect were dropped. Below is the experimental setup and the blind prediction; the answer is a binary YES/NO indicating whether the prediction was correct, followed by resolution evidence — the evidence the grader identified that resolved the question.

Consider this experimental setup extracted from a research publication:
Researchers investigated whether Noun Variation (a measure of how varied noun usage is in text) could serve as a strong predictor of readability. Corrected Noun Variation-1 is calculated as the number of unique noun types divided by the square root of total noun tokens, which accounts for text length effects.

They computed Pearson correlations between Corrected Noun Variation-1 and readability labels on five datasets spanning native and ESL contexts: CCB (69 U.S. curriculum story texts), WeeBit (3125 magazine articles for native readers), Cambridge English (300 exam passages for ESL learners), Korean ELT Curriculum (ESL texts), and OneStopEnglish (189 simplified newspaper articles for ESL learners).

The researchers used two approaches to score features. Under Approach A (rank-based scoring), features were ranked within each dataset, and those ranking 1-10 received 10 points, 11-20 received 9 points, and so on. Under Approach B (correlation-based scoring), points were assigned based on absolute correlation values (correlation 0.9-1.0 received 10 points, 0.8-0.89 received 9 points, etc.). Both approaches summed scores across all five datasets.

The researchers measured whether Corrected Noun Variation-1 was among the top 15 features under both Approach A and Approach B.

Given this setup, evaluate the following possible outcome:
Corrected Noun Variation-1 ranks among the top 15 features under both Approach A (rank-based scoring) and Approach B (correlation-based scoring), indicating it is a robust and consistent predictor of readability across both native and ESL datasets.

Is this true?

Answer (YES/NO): NO